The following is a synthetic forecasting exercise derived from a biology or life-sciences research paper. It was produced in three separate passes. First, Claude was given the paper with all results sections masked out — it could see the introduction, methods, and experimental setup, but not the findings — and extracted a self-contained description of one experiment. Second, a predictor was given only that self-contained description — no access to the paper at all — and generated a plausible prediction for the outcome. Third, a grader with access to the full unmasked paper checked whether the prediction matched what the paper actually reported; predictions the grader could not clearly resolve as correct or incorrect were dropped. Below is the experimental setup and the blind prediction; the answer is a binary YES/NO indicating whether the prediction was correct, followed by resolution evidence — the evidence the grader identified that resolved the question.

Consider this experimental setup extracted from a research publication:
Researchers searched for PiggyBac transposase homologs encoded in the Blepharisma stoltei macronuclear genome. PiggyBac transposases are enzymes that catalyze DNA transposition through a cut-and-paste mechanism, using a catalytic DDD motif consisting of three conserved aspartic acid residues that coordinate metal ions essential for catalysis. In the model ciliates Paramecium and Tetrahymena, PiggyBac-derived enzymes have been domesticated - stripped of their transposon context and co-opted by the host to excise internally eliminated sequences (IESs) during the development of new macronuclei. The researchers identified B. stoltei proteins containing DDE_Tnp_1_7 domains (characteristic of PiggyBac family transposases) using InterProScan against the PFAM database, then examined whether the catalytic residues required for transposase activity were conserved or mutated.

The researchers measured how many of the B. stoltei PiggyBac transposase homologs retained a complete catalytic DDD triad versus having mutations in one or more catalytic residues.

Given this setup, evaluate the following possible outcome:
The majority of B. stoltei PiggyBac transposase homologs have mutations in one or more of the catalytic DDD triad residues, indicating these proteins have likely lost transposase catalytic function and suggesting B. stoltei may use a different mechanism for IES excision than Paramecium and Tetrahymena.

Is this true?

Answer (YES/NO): NO